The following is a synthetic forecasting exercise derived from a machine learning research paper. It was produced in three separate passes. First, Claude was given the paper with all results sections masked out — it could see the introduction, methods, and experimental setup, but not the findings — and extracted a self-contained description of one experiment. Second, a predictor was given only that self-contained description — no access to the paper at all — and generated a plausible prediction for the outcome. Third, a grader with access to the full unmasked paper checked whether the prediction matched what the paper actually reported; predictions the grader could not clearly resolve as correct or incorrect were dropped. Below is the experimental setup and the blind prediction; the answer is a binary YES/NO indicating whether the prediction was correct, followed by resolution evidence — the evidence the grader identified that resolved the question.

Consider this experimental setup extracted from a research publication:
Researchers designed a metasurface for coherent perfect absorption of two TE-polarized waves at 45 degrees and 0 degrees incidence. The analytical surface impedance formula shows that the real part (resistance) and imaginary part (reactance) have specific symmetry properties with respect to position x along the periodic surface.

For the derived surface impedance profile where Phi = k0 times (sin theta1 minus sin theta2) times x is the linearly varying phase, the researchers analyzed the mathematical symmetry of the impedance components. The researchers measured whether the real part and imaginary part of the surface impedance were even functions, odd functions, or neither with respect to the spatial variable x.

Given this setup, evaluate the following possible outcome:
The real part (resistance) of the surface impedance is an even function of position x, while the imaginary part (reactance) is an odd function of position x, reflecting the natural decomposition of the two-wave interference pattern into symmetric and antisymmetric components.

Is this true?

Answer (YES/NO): YES